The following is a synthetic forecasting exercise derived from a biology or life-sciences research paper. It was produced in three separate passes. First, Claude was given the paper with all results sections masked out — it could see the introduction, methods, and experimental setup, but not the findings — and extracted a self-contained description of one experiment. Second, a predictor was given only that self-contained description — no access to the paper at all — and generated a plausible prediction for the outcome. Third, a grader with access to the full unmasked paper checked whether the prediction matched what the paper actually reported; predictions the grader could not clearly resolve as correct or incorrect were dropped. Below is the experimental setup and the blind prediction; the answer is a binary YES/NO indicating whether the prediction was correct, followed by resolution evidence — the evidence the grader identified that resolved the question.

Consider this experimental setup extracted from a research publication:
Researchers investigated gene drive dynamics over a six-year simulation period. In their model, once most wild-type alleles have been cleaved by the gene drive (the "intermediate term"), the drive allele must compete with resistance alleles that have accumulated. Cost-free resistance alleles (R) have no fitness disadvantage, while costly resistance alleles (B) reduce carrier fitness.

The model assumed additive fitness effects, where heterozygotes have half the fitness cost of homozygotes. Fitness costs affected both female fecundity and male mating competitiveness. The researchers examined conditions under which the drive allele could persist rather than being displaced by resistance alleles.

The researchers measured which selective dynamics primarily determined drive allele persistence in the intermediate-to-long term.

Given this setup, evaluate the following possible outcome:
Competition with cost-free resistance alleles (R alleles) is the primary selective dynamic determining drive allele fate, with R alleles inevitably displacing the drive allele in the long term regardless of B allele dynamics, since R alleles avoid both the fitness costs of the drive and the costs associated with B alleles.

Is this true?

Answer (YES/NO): NO